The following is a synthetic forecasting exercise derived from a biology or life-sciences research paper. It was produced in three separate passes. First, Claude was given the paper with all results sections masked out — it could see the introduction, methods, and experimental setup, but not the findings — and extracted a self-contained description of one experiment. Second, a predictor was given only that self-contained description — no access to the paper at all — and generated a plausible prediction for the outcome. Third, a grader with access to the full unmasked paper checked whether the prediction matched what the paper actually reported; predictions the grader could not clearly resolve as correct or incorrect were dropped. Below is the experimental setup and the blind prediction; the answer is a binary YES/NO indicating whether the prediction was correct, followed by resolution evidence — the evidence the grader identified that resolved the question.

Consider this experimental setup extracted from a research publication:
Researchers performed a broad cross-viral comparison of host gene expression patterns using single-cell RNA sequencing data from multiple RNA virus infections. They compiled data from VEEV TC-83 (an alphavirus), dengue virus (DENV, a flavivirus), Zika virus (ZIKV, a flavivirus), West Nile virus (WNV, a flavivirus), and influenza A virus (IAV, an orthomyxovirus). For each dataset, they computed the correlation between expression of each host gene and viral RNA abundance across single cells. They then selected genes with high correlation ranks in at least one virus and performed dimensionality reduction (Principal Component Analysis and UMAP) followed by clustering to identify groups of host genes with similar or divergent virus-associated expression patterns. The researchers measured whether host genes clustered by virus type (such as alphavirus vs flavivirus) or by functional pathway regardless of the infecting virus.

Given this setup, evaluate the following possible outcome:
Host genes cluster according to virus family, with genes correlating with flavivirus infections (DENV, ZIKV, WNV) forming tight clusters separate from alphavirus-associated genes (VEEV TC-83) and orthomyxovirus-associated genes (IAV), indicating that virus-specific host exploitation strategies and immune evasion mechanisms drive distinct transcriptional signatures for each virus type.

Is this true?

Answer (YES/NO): YES